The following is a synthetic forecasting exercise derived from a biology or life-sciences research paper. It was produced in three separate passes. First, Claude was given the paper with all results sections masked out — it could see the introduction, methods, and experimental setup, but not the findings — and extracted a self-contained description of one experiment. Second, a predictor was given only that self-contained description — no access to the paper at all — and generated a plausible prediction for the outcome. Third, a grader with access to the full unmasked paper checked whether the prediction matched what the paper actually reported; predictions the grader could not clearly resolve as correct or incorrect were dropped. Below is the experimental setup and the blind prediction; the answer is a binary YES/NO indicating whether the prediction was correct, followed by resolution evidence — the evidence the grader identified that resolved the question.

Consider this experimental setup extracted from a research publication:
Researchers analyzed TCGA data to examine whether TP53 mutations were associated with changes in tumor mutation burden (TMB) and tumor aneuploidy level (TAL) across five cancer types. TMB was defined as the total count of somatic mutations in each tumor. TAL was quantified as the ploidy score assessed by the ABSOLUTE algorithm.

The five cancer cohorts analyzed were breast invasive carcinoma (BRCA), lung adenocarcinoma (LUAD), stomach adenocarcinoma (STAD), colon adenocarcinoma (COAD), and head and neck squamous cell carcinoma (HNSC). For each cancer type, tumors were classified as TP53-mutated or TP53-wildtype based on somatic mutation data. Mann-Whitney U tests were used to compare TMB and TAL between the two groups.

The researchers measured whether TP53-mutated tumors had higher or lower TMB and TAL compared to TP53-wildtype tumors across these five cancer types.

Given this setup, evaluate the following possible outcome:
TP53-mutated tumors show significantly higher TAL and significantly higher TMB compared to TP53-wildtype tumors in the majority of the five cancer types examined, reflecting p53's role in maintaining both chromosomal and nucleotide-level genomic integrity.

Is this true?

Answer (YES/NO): YES